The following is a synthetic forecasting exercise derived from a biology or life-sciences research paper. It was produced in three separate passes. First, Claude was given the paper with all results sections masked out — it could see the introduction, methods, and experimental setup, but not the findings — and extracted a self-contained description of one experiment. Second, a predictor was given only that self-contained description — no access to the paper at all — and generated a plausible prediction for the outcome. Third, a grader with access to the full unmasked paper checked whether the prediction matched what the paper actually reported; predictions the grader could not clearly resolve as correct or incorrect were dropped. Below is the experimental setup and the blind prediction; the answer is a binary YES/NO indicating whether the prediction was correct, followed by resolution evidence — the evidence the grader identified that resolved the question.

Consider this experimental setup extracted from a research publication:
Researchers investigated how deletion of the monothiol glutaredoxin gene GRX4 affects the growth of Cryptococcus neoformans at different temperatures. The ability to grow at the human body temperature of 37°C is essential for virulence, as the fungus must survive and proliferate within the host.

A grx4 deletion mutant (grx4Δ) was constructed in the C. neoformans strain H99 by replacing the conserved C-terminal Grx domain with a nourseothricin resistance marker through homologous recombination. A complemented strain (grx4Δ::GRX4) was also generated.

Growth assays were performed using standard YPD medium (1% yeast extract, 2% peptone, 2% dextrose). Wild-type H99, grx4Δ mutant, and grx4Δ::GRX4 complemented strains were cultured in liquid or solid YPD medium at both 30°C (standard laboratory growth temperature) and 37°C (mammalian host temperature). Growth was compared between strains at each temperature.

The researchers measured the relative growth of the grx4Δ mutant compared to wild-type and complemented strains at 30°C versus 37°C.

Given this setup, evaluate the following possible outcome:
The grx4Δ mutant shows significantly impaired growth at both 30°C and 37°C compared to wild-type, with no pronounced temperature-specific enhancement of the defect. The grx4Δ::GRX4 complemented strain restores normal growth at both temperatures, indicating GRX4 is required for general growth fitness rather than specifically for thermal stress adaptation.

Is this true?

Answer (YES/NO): NO